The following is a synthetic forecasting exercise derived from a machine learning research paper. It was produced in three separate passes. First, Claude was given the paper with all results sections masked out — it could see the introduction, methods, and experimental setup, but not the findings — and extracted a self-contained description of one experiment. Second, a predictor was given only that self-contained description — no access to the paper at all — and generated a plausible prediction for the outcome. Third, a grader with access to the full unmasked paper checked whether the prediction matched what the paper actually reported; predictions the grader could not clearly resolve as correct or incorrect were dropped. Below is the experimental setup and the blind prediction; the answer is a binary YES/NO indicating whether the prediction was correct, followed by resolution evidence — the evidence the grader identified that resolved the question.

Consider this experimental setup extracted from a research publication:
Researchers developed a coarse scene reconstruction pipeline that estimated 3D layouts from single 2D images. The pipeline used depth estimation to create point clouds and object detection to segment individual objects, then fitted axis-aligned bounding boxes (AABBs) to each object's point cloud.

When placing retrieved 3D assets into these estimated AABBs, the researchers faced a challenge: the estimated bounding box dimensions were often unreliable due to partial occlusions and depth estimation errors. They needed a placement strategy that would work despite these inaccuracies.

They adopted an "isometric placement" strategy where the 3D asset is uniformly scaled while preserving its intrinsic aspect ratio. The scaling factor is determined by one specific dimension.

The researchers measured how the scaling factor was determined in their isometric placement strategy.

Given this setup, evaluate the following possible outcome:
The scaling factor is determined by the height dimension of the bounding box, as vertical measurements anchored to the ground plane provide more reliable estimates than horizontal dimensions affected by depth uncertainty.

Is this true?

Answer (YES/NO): NO